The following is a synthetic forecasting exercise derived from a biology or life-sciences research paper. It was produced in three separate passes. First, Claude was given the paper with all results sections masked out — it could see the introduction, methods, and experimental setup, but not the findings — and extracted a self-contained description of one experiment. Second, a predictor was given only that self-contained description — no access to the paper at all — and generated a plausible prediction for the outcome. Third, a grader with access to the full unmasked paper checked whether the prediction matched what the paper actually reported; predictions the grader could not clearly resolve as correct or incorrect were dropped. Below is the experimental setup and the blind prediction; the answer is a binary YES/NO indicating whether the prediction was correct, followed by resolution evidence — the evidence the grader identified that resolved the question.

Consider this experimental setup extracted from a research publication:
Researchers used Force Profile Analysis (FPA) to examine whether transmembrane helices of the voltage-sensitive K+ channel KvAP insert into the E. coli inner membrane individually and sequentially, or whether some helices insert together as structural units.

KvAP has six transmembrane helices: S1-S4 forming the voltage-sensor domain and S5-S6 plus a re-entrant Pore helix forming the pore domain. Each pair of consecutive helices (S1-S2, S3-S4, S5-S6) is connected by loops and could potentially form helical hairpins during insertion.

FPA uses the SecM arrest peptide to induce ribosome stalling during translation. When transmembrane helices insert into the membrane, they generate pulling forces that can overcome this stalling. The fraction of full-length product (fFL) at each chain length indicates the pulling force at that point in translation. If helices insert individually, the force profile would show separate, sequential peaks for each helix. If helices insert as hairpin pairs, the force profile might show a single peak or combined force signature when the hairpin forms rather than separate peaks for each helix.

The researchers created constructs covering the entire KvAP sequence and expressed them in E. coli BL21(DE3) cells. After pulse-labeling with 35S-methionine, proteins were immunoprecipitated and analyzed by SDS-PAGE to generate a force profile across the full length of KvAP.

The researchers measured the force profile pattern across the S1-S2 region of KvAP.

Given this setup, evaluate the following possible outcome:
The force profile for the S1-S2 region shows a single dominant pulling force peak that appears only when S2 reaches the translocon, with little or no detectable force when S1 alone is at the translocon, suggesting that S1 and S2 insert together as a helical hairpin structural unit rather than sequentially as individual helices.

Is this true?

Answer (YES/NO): NO